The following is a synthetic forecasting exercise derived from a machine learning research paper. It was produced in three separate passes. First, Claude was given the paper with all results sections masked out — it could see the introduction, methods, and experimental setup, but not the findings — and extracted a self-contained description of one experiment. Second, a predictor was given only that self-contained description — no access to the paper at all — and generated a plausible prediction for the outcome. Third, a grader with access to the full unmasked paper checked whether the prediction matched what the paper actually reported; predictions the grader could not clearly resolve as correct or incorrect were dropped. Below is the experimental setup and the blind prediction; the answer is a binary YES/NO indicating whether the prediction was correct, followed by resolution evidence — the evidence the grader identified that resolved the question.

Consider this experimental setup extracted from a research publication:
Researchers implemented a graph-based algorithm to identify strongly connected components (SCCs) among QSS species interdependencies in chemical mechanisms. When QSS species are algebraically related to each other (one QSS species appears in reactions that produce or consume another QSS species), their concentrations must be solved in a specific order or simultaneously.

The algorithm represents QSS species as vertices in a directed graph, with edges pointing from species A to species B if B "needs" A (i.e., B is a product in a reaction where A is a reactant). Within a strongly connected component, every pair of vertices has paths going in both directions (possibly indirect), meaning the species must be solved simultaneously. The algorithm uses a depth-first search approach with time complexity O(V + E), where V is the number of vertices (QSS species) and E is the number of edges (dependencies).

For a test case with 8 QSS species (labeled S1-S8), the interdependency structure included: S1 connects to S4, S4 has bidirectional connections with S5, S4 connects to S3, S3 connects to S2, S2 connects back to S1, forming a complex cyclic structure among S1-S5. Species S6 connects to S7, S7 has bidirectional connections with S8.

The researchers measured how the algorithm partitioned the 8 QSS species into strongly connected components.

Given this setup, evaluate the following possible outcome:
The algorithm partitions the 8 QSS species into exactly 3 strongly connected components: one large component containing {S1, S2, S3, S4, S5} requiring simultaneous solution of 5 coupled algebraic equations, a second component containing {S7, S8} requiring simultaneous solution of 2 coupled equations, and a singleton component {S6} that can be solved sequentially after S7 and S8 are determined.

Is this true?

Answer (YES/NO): NO